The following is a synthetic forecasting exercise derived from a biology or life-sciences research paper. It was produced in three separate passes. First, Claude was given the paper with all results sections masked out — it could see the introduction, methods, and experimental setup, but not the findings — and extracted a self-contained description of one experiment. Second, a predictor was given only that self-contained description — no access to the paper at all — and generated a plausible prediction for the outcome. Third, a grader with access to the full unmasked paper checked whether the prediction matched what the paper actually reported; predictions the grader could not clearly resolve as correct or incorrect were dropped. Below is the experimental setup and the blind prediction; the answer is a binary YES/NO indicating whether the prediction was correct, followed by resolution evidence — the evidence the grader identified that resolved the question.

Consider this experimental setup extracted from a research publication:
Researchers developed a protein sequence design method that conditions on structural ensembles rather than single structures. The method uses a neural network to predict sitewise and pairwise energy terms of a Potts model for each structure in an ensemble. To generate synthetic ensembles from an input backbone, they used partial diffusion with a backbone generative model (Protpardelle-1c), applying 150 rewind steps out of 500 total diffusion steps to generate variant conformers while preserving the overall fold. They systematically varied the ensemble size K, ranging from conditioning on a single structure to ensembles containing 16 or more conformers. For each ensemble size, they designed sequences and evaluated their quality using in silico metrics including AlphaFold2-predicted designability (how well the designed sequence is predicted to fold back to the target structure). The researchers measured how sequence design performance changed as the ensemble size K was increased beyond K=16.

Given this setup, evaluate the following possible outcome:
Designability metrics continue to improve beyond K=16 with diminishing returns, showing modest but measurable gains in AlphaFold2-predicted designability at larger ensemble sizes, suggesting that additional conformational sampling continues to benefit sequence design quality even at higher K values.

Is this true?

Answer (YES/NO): YES